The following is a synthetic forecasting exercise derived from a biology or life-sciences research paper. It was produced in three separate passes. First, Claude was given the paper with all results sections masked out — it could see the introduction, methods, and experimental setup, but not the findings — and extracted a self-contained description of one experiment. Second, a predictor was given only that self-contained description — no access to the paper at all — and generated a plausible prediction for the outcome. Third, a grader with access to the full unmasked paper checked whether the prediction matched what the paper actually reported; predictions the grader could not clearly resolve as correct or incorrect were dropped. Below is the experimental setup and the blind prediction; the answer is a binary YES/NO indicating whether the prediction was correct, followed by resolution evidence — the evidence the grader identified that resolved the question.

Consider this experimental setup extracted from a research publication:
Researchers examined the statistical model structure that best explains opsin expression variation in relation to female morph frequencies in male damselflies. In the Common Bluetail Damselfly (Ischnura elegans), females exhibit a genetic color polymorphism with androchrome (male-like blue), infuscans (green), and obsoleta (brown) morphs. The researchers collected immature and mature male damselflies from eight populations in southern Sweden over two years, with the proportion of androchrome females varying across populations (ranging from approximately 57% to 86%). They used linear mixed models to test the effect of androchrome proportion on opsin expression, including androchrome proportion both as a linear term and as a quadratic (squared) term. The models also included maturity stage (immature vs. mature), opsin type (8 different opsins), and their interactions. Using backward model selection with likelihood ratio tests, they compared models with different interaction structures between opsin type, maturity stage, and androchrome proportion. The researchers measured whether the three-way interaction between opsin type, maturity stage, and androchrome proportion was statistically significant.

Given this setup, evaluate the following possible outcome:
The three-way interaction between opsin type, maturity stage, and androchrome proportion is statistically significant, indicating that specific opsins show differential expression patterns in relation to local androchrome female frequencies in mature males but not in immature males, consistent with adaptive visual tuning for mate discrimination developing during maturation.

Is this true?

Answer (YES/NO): YES